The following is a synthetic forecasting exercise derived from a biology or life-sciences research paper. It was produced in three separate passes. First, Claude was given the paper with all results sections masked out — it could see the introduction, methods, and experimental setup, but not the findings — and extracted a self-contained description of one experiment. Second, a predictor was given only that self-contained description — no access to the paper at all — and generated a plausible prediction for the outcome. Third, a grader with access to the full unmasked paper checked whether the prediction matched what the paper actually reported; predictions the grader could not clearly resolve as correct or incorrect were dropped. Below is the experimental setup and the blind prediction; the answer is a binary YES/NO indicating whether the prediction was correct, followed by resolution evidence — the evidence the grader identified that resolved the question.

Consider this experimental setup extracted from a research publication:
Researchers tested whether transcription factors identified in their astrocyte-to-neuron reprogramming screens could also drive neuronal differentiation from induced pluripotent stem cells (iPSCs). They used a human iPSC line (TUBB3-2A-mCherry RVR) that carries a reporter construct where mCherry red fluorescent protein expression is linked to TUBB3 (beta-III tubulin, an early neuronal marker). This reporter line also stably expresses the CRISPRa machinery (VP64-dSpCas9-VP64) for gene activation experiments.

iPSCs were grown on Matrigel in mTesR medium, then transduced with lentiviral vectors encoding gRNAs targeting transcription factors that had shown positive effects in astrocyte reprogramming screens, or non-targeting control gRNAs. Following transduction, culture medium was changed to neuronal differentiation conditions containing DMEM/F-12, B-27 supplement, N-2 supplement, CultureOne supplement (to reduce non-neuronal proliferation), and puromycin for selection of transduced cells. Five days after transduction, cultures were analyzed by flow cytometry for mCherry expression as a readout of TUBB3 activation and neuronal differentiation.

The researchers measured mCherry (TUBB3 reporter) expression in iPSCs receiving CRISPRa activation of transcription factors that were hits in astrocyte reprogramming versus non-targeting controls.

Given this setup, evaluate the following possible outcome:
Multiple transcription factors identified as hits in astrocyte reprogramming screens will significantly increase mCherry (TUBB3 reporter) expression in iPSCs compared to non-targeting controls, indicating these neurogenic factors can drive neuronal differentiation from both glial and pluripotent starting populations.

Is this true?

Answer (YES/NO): YES